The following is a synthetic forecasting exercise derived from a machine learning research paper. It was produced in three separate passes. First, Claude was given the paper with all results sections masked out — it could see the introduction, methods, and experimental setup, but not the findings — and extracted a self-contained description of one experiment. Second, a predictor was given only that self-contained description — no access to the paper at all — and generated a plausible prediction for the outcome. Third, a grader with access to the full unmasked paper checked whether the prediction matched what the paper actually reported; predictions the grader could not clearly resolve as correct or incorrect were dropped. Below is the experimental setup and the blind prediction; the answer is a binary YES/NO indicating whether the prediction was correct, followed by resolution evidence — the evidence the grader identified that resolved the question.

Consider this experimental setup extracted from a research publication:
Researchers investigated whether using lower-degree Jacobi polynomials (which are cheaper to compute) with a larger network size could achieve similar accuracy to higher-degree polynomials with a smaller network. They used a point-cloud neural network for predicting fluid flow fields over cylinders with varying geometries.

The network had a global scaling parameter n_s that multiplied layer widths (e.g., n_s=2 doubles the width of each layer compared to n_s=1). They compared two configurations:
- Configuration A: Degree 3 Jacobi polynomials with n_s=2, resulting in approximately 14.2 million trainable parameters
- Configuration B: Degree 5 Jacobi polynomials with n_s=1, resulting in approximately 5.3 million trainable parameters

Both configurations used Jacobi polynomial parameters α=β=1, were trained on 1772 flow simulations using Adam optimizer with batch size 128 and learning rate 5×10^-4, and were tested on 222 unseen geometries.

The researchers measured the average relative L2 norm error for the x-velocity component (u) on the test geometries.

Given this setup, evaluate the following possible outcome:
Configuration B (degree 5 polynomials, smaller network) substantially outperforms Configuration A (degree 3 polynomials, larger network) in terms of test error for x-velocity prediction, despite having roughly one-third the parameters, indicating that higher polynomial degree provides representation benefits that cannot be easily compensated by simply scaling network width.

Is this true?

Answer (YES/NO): YES